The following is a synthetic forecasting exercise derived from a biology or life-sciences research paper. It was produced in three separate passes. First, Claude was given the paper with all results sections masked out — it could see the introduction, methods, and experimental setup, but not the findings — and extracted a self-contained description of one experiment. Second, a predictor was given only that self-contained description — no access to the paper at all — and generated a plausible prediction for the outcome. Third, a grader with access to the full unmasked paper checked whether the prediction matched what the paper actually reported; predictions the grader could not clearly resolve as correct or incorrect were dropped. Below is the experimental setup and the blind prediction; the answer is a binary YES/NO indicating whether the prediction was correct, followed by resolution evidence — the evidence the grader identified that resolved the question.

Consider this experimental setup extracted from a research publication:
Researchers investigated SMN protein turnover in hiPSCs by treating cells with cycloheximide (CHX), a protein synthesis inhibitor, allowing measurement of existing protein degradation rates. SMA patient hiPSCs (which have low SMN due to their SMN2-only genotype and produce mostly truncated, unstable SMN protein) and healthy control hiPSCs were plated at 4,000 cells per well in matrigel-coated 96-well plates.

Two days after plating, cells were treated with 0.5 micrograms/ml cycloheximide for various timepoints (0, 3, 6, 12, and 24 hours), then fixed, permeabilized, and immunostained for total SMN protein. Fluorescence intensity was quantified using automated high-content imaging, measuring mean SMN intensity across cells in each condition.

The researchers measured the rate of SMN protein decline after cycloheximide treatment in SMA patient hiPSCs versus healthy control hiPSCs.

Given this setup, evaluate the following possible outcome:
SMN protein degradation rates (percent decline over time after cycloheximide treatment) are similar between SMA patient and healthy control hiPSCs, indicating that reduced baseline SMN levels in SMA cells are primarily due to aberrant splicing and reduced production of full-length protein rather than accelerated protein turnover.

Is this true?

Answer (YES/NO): NO